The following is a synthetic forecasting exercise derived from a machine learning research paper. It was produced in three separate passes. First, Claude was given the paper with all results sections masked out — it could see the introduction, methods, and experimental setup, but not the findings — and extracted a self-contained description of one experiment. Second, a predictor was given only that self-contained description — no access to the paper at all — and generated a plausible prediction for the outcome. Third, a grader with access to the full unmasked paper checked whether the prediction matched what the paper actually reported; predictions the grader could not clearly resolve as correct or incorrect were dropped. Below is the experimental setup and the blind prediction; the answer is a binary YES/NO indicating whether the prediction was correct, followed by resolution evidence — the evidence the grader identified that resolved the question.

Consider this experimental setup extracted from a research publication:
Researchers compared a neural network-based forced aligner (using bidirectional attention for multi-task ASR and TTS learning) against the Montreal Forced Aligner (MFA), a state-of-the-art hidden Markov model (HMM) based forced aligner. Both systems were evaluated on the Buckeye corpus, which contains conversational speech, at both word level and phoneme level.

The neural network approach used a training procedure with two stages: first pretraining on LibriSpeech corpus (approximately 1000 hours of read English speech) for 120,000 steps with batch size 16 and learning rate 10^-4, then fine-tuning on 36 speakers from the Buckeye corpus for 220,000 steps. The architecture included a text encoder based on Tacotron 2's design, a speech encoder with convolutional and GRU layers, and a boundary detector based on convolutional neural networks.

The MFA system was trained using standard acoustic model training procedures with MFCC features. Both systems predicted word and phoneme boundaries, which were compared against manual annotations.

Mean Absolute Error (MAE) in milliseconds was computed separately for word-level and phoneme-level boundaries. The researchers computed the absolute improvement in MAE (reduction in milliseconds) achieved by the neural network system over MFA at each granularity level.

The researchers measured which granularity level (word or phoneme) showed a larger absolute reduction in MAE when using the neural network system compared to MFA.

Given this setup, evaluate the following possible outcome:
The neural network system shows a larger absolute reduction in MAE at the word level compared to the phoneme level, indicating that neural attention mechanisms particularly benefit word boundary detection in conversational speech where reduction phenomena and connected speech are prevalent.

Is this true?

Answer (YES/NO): YES